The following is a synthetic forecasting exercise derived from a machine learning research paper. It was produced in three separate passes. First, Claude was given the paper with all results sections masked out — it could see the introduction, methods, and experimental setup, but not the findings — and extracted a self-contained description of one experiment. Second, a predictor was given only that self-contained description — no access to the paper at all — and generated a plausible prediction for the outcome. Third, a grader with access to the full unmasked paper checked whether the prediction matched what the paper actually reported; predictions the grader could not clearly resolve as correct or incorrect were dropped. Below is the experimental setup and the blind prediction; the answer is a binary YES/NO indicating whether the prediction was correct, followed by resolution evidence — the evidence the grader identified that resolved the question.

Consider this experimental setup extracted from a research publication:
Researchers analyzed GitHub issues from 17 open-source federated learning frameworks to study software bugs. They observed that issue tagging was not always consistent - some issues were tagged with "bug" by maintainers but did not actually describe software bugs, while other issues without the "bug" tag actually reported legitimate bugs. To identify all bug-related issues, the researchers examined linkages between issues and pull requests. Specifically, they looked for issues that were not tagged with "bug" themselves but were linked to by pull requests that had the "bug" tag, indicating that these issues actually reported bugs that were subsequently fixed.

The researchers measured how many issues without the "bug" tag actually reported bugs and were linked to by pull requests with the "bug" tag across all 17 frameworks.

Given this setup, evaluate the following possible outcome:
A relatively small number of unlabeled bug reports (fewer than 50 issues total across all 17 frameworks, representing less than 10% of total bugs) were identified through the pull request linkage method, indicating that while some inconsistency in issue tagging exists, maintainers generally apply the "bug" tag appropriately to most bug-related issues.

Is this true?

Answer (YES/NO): YES